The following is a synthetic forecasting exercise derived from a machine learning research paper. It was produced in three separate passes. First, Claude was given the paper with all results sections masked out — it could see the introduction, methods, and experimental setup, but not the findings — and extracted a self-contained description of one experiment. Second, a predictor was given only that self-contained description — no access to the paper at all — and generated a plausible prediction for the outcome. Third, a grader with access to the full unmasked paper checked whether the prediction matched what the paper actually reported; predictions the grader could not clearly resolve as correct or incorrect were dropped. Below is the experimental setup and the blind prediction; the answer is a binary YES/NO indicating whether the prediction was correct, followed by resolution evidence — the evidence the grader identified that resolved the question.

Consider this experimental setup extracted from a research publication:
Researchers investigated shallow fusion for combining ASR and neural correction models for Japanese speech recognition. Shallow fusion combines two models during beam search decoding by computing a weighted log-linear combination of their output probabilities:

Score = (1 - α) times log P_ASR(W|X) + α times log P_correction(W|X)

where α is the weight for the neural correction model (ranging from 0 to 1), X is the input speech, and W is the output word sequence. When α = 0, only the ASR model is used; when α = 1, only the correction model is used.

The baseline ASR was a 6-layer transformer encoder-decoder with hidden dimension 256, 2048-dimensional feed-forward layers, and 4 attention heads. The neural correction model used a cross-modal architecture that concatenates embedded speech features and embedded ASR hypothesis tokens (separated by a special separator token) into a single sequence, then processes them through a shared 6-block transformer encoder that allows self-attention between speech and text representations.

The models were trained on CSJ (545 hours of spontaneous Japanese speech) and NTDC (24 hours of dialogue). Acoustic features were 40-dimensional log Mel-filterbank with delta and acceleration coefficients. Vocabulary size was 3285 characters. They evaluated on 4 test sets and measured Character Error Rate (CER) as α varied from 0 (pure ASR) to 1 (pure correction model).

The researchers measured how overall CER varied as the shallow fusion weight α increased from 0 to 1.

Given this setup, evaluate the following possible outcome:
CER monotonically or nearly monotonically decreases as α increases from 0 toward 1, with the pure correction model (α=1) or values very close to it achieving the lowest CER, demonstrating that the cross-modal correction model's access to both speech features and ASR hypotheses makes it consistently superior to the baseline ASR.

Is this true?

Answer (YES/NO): NO